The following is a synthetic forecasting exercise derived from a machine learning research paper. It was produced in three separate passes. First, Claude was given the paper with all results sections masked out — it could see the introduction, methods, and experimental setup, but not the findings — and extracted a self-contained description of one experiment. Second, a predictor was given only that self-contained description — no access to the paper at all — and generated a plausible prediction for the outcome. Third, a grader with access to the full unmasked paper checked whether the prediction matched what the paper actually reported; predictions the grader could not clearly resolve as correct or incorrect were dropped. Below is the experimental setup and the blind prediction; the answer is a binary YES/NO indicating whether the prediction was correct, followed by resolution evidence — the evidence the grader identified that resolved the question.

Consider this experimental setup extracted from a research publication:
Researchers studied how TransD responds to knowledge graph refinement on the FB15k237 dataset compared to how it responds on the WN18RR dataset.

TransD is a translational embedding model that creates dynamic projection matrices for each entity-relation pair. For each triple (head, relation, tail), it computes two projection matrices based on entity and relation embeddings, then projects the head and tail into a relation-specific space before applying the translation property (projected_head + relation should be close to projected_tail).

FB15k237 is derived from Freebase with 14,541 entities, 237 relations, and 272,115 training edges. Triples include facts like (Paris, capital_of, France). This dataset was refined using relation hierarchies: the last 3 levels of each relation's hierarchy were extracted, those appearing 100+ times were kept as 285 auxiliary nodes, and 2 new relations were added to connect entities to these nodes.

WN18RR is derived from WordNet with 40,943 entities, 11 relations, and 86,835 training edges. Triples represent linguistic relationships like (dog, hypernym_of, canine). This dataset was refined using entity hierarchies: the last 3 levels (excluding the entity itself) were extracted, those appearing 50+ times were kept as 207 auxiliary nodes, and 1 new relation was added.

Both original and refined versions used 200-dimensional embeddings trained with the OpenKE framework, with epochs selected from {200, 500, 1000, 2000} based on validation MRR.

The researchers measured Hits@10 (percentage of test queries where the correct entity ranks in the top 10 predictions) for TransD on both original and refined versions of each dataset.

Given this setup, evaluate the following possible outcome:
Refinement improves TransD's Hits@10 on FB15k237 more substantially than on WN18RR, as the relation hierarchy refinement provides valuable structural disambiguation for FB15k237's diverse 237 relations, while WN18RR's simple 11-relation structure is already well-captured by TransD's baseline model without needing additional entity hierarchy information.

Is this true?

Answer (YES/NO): NO